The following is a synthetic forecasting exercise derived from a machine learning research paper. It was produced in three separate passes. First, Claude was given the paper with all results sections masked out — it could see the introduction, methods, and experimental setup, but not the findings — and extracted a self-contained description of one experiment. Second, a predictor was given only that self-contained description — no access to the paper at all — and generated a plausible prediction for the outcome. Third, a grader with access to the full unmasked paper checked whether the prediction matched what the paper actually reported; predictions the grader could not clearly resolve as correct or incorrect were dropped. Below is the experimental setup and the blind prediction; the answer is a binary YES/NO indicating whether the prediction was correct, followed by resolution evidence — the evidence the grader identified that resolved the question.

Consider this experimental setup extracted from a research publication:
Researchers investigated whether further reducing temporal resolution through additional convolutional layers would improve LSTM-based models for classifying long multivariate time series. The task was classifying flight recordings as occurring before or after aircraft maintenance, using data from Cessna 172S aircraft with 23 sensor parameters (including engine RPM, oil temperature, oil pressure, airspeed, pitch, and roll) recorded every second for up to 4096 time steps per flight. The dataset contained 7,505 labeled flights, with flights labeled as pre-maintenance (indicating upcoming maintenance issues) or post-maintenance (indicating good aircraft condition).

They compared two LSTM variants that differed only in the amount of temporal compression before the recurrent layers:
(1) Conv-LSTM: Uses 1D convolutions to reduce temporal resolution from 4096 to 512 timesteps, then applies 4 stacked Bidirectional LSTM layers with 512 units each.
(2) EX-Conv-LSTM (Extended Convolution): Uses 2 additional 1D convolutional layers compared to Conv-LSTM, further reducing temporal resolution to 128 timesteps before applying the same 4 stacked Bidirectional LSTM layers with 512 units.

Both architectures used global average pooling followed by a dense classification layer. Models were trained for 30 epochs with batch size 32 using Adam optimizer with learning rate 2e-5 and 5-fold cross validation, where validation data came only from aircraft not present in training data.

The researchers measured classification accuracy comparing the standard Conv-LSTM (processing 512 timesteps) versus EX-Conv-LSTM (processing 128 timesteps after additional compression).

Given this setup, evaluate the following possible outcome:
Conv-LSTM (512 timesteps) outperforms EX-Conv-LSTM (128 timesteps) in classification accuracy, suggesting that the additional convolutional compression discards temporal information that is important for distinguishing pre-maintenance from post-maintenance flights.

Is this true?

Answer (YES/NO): NO